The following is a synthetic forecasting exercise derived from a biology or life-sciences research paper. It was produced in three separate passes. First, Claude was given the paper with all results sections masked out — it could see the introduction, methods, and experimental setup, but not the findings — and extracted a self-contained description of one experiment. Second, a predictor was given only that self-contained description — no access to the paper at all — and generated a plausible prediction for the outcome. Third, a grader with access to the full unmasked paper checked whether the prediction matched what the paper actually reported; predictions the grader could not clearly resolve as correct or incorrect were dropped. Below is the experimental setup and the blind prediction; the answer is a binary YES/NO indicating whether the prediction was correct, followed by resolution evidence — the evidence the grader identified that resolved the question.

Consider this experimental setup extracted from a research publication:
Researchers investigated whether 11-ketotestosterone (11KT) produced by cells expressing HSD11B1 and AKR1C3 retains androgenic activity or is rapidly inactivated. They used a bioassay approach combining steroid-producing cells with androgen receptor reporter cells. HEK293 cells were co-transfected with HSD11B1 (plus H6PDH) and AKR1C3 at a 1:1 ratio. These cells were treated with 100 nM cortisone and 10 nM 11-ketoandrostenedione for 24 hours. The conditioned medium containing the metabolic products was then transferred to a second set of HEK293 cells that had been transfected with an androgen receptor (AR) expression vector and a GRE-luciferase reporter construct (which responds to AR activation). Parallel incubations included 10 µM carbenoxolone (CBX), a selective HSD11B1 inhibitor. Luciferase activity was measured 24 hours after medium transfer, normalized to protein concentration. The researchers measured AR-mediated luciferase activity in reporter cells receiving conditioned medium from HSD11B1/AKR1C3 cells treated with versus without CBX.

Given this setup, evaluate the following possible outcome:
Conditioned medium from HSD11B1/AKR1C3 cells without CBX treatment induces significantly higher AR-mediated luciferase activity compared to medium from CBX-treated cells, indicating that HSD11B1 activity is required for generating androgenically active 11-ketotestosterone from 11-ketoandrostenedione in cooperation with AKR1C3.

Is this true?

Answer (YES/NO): NO